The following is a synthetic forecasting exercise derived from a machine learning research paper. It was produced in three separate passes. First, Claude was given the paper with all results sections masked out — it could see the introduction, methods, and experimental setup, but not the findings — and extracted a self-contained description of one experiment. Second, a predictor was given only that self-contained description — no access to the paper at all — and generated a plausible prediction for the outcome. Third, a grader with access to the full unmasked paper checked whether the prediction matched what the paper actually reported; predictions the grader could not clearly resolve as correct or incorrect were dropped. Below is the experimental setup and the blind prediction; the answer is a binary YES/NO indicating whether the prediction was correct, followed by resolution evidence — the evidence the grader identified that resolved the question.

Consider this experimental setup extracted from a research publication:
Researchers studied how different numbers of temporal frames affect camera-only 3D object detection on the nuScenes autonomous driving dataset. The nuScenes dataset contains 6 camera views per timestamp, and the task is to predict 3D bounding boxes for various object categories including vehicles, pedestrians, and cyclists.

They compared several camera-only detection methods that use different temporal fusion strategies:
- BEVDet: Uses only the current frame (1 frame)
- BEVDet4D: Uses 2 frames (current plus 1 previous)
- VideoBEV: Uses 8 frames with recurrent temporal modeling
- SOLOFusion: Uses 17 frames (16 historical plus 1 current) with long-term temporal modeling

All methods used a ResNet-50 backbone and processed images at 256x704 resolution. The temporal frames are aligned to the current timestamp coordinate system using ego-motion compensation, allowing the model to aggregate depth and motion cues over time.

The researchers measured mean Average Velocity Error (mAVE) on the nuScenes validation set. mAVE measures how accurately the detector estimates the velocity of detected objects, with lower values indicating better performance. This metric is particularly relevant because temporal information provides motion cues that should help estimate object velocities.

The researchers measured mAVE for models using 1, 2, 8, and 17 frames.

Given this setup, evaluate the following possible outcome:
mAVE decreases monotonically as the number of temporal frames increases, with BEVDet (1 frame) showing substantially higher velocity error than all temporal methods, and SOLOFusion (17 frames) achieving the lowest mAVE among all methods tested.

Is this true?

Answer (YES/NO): YES